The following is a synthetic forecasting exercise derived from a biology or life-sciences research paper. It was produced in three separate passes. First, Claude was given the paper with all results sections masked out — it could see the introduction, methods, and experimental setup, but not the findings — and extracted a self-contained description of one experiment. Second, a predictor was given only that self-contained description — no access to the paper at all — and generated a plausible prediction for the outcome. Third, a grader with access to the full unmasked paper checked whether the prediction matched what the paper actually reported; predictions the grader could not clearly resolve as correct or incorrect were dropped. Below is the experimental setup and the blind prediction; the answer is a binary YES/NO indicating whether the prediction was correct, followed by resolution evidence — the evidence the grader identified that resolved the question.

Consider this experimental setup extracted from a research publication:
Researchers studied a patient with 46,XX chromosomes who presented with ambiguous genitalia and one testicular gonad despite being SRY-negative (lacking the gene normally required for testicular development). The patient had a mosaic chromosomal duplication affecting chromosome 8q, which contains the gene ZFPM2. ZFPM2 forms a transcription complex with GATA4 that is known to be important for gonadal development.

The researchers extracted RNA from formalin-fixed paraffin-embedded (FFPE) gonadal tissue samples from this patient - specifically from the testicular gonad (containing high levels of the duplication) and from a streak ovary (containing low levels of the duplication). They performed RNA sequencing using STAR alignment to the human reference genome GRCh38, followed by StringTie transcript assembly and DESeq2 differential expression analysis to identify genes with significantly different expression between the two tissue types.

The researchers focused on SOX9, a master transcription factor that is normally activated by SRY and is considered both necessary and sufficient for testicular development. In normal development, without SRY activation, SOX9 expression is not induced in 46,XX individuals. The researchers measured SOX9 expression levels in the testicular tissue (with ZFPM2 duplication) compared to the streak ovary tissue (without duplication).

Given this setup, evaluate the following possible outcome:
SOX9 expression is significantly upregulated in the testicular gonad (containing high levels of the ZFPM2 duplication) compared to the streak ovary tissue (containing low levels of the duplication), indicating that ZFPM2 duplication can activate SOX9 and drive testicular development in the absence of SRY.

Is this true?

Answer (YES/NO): YES